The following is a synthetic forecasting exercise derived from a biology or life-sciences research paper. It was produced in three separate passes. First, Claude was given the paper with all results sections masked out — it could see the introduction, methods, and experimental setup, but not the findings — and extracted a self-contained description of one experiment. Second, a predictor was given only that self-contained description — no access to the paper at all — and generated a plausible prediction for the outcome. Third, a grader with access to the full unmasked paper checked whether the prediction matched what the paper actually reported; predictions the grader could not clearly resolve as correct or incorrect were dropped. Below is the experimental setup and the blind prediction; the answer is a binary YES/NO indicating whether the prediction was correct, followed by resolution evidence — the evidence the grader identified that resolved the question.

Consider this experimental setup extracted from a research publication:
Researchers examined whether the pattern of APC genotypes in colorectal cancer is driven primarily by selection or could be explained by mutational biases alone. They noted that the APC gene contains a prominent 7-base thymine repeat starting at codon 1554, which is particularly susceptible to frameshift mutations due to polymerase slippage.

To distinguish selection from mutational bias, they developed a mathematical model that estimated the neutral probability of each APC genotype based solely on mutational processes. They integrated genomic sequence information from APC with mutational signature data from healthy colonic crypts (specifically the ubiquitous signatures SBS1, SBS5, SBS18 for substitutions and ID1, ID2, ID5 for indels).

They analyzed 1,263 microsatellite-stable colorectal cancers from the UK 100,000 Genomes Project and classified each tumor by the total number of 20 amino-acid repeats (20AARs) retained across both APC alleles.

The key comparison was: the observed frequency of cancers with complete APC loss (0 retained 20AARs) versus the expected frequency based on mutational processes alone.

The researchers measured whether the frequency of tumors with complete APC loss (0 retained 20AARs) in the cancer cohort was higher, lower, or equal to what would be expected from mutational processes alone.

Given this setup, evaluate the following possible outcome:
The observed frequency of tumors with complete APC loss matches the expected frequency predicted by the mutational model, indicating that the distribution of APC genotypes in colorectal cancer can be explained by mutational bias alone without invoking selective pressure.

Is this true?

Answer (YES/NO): NO